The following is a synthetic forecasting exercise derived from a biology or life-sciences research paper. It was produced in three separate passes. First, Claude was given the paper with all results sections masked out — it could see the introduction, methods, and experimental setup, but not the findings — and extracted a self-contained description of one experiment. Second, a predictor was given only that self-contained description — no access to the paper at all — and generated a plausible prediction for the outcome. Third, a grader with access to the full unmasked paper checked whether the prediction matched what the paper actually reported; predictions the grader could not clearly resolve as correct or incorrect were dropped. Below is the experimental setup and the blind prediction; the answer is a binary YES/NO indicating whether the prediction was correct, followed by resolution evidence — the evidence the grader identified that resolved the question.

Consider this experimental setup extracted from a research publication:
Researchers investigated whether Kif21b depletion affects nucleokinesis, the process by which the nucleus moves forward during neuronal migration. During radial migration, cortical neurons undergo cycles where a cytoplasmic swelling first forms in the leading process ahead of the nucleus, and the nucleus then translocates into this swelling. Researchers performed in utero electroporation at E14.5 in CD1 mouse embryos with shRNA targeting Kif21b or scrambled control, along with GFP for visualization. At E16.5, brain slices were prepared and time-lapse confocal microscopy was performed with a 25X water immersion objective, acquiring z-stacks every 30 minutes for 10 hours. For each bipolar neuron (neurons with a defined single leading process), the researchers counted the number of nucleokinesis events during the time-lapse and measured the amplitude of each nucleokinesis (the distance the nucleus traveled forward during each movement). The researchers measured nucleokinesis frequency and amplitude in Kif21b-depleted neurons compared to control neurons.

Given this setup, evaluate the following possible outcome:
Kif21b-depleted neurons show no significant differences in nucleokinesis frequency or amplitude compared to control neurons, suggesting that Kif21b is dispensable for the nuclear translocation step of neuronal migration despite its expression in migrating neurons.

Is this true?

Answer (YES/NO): NO